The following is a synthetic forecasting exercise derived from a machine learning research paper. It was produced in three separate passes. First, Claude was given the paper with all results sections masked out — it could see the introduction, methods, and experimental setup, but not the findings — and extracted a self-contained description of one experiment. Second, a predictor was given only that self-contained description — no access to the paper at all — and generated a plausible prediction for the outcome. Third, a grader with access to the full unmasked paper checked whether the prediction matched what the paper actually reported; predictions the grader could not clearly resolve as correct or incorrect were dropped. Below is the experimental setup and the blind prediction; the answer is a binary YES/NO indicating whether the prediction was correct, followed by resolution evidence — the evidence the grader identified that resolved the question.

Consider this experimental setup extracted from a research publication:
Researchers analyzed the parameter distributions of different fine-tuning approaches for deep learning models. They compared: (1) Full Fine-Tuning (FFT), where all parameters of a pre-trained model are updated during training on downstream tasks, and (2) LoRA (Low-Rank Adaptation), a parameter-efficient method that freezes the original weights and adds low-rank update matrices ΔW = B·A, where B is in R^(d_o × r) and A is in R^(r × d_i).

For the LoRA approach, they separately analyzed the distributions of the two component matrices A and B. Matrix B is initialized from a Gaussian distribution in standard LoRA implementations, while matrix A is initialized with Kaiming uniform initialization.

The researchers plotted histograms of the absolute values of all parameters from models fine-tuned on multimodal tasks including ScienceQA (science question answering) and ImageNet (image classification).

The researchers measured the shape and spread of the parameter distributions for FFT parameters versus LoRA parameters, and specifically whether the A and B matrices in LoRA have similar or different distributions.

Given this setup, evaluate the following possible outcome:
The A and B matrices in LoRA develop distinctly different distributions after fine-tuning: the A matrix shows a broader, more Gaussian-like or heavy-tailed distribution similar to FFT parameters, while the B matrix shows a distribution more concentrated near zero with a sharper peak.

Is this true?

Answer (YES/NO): NO